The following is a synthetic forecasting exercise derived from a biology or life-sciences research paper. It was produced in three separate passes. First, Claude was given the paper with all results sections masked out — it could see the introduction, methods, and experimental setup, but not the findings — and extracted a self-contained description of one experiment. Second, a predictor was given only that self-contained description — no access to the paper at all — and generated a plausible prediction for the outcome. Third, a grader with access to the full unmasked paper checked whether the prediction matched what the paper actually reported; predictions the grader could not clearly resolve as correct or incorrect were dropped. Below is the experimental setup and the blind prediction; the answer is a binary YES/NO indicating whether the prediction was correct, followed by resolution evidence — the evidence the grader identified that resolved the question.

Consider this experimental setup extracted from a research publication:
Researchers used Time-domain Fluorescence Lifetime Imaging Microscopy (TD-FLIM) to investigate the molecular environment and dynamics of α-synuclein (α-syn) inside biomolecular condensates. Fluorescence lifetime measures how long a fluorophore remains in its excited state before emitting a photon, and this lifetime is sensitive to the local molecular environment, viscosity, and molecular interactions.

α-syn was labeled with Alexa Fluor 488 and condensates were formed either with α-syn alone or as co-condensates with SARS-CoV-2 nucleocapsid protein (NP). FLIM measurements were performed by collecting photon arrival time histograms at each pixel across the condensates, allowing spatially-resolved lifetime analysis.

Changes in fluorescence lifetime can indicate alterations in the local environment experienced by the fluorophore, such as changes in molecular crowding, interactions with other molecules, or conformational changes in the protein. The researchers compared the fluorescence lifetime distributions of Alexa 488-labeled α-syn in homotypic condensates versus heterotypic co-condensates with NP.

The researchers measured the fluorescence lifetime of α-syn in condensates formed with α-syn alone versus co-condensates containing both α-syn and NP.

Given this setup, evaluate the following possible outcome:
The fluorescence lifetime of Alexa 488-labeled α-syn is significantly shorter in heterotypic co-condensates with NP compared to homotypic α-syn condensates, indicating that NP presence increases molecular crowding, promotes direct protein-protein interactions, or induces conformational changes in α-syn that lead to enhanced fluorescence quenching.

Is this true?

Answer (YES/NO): YES